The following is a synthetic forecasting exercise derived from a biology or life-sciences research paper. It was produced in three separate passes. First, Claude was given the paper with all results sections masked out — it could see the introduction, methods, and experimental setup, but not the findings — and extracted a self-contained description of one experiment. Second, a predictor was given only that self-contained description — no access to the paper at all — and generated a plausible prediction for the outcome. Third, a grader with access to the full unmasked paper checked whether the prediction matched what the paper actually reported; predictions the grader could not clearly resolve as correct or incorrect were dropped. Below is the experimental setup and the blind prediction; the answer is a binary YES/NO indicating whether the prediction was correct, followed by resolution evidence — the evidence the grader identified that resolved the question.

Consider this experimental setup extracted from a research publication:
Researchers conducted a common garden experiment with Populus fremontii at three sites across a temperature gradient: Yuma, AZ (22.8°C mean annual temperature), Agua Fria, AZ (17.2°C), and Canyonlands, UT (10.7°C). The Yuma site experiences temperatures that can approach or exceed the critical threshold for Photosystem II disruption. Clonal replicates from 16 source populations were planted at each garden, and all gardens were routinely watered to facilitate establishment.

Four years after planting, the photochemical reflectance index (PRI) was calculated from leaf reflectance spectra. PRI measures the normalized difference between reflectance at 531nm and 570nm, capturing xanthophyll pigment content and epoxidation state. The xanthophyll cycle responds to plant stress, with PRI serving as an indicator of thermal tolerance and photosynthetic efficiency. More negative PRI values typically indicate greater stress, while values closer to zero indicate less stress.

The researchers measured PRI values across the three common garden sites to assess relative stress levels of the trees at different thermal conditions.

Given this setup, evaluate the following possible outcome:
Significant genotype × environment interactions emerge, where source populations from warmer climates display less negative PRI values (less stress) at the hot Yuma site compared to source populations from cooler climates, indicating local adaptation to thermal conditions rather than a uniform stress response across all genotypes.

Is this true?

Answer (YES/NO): NO